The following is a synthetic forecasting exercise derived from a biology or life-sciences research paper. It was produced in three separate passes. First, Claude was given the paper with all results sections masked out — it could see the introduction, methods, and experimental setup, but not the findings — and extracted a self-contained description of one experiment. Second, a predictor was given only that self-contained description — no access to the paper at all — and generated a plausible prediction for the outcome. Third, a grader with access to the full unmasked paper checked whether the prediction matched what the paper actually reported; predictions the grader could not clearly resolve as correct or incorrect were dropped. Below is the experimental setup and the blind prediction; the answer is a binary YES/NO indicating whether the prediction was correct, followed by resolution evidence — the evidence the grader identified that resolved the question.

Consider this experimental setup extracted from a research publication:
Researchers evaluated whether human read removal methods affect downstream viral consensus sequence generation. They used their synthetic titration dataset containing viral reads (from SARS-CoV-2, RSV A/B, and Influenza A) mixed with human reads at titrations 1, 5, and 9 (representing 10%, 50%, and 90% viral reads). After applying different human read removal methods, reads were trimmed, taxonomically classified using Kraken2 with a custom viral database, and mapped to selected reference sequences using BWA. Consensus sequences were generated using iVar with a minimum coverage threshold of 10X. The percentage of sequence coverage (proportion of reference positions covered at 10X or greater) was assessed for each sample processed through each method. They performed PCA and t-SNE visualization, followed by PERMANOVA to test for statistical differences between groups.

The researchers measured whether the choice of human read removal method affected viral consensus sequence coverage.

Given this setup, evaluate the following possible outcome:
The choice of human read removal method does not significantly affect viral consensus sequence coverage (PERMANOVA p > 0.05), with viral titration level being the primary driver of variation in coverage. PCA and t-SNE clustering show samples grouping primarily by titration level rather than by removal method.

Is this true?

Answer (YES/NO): YES